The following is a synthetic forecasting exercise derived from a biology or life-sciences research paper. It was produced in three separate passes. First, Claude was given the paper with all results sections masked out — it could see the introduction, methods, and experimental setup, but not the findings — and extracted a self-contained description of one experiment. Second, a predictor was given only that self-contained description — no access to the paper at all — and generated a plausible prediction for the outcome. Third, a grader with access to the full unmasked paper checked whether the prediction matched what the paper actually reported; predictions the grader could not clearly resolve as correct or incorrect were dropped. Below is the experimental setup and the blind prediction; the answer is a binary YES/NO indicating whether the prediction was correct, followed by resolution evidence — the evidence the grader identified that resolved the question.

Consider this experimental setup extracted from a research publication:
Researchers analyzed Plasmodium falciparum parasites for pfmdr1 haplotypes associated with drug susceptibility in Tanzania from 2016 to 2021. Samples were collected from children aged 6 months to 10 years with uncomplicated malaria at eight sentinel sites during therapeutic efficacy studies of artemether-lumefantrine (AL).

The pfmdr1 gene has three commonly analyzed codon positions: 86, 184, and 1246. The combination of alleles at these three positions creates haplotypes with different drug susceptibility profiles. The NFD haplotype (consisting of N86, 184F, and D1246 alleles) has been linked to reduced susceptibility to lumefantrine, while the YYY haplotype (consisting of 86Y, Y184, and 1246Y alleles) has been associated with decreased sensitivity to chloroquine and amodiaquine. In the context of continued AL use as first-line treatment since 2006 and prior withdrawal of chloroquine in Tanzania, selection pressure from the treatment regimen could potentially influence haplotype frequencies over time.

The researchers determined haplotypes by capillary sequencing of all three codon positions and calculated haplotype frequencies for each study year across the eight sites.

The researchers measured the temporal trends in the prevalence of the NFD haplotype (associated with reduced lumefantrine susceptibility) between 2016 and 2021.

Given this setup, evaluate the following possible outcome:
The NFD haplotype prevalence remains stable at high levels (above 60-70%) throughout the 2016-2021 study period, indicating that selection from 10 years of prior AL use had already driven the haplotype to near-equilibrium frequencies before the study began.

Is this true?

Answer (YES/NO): NO